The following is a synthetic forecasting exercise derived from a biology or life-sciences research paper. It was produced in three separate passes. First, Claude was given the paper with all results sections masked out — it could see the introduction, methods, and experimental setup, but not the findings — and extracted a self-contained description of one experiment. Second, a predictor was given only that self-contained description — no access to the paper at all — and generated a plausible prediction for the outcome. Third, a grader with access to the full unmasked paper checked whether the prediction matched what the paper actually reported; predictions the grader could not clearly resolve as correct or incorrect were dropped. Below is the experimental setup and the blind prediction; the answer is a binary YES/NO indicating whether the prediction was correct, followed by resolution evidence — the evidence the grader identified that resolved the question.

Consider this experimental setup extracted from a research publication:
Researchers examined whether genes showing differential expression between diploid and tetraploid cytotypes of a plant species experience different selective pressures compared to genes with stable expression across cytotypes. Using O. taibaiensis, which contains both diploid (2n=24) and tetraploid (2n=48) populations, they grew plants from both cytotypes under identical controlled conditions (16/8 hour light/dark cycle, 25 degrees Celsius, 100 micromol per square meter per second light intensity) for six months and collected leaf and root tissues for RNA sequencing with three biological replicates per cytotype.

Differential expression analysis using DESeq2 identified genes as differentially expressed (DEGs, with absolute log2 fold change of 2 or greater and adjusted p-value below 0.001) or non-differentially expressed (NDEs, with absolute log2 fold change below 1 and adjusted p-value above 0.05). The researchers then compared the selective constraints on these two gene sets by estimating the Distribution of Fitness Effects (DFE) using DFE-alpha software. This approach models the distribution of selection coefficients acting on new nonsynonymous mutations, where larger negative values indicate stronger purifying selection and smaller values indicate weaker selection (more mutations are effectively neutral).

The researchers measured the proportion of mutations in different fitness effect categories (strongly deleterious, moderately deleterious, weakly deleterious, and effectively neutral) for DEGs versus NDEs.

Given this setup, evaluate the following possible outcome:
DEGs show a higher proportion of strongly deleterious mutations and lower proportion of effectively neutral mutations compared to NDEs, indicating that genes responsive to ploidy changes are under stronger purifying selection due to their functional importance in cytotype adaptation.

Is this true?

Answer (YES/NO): NO